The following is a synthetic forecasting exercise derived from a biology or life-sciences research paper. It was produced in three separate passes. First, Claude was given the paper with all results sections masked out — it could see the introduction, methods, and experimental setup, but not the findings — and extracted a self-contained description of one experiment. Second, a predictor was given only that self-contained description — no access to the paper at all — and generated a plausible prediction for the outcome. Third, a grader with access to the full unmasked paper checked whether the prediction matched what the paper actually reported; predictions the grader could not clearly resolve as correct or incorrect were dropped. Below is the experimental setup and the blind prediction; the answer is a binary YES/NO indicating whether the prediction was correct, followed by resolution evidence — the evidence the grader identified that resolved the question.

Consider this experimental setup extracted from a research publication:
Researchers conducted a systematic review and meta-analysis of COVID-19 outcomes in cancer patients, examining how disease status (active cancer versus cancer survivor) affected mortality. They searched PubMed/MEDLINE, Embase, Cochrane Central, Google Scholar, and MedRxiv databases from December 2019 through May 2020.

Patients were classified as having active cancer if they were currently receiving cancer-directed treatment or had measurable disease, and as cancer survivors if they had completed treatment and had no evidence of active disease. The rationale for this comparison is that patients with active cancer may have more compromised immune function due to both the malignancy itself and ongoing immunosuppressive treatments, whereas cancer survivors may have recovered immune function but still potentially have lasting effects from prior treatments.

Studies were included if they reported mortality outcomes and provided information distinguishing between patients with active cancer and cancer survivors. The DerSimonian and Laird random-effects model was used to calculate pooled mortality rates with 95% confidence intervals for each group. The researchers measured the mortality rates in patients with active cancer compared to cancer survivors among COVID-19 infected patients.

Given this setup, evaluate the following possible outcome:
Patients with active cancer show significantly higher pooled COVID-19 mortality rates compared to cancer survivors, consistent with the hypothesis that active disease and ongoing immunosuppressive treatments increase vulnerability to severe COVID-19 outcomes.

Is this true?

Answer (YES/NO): NO